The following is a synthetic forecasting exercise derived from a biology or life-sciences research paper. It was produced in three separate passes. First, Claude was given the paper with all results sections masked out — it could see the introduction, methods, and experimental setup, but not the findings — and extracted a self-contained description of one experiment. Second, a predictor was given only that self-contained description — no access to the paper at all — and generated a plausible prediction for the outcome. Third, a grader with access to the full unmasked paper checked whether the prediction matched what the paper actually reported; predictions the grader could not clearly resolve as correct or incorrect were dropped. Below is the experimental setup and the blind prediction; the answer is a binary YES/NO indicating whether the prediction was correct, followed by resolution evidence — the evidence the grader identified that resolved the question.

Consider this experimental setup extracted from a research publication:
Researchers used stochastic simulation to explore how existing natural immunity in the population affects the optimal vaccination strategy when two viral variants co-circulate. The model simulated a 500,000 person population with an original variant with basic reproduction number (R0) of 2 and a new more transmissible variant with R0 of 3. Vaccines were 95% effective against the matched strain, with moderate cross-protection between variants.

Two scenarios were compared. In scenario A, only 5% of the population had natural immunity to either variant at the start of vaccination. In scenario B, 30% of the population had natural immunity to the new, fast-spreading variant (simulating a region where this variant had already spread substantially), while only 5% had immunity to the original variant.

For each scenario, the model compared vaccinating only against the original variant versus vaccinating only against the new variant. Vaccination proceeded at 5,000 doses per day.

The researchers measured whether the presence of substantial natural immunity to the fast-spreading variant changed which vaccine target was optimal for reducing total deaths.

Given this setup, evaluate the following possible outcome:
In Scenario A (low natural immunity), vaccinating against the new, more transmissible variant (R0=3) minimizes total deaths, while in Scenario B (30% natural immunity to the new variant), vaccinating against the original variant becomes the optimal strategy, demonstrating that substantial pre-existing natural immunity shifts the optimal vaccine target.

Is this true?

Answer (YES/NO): NO